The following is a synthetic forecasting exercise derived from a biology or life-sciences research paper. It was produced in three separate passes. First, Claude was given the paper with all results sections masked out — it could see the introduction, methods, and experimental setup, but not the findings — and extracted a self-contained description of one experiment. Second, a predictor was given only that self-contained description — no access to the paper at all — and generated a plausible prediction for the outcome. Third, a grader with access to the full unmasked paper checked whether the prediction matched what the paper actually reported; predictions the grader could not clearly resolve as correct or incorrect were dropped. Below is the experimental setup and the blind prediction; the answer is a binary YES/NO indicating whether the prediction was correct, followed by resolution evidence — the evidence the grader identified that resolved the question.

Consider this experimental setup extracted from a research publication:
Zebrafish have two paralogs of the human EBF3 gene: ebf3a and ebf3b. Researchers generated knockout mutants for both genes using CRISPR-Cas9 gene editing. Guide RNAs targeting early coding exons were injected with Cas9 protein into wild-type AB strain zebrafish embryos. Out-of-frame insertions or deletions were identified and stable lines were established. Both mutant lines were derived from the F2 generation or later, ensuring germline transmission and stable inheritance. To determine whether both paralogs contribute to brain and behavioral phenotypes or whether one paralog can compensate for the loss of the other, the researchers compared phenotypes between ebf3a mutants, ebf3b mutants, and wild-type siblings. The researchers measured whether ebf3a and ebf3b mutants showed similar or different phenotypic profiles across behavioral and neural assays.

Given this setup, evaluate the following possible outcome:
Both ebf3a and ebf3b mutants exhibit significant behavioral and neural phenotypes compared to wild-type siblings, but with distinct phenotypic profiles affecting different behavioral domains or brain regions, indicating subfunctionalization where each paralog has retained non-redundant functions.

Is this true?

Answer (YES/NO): NO